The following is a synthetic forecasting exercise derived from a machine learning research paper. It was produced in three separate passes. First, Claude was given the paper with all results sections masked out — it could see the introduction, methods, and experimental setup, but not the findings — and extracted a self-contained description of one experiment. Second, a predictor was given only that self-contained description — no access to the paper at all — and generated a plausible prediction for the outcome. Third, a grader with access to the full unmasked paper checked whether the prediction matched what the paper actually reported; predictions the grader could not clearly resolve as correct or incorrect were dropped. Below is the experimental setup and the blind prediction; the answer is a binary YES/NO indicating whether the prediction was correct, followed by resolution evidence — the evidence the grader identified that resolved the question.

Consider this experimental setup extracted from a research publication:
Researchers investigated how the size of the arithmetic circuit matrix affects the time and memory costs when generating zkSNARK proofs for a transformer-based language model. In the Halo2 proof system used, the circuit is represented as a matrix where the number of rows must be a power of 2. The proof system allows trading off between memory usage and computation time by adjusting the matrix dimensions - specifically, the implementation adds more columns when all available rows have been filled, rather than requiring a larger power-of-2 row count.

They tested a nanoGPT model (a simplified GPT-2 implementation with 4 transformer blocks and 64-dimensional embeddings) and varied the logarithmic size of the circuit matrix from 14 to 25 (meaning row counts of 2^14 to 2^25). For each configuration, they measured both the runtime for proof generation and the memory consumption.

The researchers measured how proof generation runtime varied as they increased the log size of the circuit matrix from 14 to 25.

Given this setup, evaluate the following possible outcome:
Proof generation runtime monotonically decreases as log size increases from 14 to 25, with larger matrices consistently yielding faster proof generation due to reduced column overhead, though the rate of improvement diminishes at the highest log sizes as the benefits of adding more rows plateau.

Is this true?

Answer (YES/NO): NO